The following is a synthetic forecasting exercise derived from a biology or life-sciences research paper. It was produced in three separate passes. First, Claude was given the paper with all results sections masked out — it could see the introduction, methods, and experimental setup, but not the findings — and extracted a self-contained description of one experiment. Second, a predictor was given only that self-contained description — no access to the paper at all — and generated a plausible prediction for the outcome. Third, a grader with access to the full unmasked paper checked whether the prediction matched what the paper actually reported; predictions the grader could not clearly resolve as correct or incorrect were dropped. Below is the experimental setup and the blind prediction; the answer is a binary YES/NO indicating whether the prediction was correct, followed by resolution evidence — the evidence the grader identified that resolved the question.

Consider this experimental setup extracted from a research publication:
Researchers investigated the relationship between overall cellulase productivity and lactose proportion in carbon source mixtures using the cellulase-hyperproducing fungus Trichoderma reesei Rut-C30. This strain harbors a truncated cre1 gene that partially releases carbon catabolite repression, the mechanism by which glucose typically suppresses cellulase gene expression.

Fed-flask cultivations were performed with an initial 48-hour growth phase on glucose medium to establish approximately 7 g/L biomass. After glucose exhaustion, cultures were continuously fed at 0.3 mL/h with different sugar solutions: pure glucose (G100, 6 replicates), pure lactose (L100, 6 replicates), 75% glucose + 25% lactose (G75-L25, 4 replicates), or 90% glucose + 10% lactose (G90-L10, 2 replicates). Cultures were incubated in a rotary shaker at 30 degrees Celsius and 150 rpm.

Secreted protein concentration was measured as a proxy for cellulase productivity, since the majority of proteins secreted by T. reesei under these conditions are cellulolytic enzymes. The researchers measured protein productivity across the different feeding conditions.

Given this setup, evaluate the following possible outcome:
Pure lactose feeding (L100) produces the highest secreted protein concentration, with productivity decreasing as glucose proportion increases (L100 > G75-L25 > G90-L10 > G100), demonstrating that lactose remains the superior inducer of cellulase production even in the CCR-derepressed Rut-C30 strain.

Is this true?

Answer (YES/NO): YES